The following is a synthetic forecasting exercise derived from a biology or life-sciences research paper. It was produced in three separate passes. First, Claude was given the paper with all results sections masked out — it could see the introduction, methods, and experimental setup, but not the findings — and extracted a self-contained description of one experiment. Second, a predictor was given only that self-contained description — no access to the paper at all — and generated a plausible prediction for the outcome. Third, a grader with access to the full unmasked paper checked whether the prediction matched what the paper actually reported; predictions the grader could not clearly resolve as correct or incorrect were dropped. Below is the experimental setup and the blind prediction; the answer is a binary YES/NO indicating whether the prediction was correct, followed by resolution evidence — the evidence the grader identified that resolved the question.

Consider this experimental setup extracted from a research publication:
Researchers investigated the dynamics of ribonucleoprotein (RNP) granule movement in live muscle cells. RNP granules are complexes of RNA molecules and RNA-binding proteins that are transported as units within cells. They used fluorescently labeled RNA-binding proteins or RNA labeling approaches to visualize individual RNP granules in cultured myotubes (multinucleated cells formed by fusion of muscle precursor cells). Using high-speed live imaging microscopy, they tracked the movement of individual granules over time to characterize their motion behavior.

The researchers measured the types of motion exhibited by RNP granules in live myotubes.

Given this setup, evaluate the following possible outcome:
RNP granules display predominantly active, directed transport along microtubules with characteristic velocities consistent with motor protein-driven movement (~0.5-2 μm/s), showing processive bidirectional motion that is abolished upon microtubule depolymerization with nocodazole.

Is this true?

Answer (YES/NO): NO